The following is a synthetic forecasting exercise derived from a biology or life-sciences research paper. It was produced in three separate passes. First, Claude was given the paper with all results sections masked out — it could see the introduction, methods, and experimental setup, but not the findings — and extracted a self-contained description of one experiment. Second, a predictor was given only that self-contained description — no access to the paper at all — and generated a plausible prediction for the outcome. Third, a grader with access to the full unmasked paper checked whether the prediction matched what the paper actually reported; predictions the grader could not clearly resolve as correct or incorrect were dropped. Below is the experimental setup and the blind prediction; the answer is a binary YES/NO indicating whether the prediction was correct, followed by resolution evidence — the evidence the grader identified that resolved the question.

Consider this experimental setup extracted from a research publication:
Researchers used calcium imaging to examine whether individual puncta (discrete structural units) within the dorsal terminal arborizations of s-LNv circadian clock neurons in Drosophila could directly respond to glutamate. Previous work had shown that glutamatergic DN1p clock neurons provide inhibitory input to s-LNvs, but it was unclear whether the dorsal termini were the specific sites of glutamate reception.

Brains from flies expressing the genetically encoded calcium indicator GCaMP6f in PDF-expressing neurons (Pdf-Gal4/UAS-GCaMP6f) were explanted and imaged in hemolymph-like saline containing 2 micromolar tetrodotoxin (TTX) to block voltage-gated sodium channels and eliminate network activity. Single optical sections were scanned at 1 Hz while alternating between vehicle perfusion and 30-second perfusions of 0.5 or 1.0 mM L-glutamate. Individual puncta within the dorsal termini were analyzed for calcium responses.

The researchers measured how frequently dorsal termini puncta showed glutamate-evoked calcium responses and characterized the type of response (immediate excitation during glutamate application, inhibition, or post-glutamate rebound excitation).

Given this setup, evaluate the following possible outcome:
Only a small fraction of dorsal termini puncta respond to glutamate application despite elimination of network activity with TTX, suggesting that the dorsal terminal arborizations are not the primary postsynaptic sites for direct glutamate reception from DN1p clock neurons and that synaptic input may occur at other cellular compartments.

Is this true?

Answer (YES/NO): NO